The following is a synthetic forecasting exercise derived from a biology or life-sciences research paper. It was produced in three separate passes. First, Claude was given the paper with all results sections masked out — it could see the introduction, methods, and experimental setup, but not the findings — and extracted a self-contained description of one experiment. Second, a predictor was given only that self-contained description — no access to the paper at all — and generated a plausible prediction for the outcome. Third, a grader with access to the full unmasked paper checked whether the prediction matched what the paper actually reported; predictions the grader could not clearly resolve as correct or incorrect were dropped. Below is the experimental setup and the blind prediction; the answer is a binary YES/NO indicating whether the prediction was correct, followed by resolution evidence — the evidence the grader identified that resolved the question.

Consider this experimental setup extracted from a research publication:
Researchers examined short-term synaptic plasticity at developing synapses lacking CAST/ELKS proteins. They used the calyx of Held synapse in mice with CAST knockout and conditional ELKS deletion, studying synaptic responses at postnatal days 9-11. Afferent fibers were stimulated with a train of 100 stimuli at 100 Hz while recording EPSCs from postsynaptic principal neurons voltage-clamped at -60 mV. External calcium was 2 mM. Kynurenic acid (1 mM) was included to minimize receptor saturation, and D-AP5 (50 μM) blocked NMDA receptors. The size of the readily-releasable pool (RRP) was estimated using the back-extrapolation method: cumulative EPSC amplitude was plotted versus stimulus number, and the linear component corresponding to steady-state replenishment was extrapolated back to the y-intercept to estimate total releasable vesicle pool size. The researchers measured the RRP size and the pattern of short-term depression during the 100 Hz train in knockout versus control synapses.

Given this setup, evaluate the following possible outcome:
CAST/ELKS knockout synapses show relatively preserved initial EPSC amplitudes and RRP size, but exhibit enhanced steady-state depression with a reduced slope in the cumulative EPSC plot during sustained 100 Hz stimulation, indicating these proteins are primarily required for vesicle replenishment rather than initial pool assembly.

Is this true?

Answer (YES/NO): NO